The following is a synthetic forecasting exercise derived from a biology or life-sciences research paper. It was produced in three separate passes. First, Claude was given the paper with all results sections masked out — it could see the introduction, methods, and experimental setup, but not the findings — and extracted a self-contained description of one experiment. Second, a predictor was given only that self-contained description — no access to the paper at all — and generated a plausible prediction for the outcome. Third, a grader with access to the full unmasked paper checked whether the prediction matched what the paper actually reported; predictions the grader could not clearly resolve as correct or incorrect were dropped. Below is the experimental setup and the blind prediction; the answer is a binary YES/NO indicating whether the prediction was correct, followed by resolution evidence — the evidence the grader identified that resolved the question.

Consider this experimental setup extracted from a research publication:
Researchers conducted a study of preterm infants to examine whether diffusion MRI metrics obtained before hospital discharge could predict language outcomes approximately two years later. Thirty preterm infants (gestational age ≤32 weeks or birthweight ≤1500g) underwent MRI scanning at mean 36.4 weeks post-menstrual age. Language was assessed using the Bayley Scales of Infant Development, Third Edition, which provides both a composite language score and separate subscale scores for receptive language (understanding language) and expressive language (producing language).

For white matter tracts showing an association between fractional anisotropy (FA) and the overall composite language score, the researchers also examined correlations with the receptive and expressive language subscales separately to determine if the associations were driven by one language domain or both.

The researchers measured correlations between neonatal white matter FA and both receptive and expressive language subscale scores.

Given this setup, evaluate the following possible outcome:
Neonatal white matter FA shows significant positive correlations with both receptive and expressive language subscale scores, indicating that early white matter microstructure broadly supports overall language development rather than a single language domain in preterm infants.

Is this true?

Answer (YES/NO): NO